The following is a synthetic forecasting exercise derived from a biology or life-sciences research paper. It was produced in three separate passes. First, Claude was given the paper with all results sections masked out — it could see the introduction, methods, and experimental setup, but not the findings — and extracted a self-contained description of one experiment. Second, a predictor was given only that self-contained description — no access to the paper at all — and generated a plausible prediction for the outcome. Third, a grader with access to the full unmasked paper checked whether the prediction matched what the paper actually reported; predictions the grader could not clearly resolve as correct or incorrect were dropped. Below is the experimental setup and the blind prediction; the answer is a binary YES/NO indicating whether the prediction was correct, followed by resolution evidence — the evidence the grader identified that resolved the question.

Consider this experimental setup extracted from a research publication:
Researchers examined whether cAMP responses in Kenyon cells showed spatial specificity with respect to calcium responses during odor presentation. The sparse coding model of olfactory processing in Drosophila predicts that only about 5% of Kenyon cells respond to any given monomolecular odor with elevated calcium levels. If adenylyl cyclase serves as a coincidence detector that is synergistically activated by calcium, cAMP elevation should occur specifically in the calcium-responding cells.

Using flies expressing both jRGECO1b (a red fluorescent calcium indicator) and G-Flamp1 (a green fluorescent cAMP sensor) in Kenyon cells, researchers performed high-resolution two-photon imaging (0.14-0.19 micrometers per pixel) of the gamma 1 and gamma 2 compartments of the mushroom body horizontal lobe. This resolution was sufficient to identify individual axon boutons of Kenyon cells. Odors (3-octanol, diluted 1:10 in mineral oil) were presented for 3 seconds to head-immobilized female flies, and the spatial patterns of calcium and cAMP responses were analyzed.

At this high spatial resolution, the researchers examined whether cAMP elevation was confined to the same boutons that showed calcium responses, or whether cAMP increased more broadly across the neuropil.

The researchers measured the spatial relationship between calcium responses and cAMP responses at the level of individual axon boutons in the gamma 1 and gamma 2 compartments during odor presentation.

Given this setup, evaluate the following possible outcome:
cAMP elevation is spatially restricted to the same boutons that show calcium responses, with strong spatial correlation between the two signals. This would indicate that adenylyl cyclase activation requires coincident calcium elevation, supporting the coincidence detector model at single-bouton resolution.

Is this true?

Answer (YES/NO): NO